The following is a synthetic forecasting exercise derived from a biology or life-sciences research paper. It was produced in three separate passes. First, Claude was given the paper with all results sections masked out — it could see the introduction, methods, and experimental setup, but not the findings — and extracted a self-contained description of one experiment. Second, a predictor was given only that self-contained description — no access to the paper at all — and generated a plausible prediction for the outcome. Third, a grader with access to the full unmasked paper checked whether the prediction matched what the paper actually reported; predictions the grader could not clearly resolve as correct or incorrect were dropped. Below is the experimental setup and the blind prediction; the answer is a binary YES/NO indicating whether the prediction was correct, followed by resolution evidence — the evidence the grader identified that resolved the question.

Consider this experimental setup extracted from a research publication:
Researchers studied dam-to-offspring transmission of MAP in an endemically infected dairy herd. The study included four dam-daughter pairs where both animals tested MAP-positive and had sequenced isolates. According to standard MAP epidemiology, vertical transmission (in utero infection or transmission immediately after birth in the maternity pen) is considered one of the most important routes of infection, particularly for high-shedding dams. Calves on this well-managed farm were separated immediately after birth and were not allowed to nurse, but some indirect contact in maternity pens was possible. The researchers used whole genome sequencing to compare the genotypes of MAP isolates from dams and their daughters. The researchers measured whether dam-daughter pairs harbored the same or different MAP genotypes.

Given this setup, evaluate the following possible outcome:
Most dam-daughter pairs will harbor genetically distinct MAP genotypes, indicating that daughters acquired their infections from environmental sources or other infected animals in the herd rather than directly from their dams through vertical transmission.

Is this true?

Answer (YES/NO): YES